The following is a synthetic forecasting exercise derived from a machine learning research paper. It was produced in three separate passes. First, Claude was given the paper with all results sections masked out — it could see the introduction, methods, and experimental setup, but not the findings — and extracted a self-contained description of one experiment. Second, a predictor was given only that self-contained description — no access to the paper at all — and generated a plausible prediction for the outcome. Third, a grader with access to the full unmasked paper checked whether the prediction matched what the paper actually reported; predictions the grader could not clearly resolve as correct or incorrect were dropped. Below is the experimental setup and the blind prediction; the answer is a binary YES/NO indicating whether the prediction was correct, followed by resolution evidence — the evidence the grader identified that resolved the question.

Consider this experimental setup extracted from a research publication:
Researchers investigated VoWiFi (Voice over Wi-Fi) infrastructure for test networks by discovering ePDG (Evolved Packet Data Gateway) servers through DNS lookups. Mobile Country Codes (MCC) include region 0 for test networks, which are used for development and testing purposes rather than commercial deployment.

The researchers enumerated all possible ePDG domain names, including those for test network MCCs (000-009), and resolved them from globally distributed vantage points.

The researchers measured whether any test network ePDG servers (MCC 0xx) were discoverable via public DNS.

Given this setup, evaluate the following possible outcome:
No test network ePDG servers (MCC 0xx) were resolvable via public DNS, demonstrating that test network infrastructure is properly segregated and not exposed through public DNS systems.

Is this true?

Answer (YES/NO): YES